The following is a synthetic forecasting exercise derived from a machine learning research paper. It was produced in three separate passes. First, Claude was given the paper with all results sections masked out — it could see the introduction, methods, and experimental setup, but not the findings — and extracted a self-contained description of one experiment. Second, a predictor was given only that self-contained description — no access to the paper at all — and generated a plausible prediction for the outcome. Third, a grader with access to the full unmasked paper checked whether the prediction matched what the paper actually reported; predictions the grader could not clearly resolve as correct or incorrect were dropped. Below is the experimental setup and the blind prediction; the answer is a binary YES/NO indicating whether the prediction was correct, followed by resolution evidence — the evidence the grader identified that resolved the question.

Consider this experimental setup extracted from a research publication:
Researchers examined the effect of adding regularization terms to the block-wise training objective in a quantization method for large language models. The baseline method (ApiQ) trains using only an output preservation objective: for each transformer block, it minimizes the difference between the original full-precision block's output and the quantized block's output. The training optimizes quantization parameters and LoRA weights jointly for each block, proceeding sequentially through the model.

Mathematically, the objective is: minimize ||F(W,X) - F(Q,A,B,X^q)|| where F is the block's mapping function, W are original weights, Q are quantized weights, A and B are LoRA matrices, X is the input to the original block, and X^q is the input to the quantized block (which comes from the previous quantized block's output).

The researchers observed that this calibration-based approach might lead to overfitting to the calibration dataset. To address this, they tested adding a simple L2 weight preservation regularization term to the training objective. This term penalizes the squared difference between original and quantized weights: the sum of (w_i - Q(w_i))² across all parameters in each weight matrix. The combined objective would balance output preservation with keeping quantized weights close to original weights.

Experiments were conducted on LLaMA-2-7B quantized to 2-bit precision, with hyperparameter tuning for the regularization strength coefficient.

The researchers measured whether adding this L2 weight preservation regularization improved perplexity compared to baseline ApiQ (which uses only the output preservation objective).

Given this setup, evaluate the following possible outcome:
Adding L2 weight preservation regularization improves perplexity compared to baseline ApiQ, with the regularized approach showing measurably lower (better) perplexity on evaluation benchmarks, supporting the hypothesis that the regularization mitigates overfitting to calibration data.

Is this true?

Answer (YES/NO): NO